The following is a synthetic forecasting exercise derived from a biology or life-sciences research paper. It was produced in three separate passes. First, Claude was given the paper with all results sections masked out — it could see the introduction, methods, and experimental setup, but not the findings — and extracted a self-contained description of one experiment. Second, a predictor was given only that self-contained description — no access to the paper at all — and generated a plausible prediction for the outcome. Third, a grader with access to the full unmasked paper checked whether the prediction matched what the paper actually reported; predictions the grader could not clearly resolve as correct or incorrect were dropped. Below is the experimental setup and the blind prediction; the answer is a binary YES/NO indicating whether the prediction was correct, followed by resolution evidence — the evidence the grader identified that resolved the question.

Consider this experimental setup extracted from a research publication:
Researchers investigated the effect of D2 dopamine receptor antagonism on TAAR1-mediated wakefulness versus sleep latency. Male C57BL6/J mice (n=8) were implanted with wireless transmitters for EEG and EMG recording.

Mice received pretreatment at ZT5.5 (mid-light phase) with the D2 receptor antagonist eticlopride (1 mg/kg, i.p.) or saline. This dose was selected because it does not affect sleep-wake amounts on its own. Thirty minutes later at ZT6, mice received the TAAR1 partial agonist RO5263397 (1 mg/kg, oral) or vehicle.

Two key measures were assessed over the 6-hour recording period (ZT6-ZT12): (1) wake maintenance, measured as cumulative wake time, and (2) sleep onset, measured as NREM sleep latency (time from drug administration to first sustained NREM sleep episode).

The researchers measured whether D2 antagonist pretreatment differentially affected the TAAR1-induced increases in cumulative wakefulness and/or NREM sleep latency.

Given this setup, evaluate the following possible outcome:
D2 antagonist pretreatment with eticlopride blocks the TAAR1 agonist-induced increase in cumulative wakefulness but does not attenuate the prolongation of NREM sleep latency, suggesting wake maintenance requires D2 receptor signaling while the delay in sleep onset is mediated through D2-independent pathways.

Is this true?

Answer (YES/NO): YES